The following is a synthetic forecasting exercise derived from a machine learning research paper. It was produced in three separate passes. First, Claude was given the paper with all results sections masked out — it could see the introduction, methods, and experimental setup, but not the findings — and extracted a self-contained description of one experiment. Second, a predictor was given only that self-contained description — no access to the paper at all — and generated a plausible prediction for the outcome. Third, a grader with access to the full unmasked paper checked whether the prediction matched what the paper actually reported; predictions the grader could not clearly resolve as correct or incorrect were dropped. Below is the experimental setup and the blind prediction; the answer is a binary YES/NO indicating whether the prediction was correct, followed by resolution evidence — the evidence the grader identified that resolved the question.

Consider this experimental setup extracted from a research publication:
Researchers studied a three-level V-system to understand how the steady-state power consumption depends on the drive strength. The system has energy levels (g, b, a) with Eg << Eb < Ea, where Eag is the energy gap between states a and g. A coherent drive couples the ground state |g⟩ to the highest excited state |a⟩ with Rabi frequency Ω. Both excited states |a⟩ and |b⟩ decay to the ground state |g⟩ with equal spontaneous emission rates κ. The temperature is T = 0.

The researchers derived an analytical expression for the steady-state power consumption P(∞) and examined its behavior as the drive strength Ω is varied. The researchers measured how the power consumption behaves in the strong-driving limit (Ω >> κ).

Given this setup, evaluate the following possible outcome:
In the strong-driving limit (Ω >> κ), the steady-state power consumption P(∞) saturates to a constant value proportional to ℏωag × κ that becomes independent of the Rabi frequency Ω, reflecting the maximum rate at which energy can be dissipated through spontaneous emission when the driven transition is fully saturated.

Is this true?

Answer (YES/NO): YES